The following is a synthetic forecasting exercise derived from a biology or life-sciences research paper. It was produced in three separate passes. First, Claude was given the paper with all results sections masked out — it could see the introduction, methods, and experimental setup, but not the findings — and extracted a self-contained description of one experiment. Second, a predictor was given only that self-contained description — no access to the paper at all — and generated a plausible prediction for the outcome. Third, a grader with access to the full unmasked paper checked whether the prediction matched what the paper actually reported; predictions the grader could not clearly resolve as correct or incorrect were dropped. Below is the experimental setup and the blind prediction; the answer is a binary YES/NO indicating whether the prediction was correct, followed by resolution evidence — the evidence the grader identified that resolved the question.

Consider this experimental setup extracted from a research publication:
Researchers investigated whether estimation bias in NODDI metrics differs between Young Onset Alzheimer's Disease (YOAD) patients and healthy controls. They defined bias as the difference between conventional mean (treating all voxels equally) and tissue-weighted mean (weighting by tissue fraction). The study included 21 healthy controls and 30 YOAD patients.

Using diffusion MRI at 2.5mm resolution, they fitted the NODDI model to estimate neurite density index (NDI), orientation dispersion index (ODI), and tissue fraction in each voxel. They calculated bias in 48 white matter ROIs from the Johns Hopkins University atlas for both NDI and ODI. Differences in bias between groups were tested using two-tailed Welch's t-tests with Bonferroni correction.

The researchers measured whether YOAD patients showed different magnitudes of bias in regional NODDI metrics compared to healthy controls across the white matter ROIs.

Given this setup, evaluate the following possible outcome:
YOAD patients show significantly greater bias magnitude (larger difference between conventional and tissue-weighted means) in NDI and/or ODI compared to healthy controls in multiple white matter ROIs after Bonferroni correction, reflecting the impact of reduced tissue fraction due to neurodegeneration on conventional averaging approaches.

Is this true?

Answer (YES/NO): YES